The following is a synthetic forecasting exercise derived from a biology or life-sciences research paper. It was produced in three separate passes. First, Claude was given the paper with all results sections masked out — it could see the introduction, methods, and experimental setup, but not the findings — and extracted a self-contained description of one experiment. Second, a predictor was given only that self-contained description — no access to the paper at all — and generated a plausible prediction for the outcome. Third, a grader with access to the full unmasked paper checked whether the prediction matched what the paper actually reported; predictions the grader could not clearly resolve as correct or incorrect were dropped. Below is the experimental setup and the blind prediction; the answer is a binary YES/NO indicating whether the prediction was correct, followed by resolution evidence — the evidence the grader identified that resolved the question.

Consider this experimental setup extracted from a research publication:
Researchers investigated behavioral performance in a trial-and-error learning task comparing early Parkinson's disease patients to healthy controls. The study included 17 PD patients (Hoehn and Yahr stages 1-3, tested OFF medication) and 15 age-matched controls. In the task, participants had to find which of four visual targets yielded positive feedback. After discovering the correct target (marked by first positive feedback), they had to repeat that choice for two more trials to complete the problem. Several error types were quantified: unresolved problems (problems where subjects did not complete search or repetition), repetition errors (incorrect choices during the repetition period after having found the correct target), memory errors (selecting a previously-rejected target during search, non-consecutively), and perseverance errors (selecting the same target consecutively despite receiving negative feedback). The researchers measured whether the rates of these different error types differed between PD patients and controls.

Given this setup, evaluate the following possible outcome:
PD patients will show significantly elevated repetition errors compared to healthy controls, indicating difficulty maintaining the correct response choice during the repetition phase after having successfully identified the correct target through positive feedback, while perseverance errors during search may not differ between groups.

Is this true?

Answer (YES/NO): NO